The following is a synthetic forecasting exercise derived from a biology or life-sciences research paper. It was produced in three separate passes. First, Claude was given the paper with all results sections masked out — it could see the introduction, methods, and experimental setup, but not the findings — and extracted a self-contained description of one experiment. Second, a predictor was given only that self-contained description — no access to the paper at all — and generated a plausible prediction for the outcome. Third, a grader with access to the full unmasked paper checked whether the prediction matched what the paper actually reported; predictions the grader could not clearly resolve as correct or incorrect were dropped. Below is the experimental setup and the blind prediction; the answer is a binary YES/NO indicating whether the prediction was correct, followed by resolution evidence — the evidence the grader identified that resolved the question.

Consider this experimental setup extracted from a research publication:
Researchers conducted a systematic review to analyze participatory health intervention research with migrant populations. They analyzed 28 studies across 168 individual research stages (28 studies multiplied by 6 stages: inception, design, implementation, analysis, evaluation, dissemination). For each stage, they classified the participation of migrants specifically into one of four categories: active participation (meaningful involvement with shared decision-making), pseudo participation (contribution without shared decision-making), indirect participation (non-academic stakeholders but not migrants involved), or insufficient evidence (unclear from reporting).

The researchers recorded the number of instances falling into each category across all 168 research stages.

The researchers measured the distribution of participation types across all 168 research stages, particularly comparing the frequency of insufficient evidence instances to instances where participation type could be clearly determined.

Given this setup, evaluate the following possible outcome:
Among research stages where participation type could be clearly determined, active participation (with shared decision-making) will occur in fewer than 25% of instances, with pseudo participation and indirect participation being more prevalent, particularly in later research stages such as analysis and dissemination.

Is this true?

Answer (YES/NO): NO